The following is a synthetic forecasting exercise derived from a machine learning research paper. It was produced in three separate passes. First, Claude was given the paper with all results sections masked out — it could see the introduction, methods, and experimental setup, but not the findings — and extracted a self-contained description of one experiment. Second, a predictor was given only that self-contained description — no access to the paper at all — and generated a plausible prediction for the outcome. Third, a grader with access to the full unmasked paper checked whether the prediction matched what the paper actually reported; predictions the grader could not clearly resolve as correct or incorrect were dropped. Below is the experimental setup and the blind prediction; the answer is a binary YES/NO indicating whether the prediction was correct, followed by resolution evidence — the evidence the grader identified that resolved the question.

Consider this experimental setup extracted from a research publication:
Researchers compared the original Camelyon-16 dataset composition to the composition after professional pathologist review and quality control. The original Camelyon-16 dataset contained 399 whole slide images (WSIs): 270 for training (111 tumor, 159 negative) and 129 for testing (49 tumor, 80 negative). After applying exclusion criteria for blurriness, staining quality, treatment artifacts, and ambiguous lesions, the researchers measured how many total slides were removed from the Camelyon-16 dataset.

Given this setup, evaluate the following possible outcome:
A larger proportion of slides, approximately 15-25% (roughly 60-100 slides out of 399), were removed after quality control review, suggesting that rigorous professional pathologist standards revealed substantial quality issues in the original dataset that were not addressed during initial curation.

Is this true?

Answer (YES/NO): NO